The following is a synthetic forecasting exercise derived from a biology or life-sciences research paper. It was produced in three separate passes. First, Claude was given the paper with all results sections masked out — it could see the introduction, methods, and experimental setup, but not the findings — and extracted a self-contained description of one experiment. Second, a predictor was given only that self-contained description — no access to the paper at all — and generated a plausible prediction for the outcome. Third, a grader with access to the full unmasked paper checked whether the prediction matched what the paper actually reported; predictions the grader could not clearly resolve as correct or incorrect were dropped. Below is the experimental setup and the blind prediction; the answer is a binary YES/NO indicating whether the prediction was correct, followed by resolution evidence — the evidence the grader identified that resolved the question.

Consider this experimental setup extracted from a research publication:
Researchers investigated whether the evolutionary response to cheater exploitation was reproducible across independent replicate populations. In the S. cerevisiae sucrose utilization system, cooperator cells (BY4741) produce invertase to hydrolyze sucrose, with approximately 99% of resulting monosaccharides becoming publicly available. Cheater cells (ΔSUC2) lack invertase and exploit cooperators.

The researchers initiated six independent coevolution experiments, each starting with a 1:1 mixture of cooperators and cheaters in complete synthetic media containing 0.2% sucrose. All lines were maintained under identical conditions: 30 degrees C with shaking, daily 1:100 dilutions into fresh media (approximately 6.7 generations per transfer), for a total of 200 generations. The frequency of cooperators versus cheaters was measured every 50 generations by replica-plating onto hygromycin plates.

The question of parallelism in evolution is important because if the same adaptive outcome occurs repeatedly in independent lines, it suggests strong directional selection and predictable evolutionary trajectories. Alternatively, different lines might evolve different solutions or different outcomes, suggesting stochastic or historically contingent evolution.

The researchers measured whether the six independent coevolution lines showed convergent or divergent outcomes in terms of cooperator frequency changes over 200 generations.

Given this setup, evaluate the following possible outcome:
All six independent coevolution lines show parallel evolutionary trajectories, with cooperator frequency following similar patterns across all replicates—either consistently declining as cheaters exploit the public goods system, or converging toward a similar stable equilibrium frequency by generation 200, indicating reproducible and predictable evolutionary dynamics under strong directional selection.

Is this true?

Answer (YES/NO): NO